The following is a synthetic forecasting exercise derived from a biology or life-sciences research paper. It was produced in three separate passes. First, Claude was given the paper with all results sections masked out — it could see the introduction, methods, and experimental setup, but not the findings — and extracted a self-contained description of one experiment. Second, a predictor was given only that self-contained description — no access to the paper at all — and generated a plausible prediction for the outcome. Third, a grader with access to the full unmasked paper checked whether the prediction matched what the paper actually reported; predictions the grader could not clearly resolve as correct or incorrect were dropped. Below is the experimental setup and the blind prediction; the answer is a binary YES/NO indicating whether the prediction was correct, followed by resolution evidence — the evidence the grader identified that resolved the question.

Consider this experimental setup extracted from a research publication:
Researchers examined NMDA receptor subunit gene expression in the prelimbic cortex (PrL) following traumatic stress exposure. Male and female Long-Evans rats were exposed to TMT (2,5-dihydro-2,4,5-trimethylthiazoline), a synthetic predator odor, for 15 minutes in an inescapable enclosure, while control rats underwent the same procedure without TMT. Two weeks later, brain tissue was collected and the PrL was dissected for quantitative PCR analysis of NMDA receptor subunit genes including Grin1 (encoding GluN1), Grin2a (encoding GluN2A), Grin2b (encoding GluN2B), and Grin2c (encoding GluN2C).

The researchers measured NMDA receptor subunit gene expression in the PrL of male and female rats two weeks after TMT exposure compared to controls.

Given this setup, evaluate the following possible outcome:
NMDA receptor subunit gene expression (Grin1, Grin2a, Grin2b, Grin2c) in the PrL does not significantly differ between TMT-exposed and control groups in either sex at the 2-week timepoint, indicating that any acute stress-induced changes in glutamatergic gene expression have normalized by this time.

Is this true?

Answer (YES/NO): YES